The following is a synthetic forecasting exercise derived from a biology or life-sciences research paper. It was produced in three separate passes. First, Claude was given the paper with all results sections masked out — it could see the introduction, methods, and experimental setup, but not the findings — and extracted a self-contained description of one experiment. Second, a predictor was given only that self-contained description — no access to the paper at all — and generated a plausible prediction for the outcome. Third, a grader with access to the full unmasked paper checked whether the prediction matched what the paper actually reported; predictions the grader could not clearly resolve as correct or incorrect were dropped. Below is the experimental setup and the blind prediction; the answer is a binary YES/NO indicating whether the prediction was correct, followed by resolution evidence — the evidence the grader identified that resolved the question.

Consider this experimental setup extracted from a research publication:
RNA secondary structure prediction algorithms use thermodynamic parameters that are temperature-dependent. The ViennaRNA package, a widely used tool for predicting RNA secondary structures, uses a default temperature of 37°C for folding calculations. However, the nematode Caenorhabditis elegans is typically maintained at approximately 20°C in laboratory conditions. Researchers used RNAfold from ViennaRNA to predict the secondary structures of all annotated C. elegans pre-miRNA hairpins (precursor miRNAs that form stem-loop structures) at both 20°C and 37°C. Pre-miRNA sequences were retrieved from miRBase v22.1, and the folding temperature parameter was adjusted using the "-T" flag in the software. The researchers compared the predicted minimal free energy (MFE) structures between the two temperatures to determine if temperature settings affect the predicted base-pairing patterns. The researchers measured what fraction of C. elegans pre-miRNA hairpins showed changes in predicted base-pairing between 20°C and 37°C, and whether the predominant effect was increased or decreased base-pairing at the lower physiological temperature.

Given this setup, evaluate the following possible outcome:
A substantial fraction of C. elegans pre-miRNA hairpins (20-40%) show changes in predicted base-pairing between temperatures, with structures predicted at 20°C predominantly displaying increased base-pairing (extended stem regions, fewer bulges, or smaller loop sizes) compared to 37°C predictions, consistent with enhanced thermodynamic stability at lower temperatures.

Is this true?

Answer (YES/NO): YES